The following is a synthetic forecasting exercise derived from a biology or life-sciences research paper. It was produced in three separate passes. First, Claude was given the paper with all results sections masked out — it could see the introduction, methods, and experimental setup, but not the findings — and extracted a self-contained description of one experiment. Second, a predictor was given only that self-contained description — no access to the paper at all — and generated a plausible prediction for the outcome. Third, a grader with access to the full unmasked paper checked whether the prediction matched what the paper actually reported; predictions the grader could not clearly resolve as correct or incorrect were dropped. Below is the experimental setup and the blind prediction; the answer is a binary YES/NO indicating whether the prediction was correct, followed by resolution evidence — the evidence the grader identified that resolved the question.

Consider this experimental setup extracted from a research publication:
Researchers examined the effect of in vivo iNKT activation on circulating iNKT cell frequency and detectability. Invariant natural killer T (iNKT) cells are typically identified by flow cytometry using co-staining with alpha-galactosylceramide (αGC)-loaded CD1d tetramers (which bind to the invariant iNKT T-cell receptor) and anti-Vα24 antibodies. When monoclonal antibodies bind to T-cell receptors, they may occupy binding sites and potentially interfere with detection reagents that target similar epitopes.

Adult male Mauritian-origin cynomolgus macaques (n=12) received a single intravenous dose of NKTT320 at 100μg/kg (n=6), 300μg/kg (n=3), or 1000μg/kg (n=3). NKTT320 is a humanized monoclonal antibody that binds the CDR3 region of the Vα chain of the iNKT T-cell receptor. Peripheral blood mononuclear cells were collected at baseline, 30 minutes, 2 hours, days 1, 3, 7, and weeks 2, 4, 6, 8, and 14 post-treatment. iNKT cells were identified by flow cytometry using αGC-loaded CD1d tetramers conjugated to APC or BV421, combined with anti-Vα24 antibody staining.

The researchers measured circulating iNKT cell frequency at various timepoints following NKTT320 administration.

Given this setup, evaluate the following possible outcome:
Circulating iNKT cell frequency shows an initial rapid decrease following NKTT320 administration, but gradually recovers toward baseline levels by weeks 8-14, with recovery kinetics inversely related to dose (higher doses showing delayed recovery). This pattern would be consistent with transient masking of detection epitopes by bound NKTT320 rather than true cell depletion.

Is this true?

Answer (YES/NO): NO